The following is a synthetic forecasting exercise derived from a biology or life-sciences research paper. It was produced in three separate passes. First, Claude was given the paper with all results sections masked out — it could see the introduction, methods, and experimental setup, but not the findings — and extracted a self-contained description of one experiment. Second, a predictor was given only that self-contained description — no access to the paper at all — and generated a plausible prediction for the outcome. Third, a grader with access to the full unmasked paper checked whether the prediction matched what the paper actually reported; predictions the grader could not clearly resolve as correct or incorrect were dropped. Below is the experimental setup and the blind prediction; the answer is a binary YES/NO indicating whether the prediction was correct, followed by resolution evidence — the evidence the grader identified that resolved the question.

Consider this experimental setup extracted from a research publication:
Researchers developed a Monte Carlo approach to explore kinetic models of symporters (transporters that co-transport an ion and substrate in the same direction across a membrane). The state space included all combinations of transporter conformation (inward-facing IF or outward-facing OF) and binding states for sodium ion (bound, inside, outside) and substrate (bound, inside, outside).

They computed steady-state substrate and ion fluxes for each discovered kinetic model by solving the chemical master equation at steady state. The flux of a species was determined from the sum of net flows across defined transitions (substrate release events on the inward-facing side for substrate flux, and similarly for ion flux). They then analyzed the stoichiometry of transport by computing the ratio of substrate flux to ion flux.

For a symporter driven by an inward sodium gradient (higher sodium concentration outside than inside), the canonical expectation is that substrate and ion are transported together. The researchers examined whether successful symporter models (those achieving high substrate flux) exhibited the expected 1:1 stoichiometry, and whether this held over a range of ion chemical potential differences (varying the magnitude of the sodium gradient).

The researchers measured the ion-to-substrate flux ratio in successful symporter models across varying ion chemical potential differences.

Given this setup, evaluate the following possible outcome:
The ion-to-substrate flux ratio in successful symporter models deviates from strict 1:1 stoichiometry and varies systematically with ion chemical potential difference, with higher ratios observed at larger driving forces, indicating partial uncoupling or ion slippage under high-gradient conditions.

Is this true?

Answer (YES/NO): NO